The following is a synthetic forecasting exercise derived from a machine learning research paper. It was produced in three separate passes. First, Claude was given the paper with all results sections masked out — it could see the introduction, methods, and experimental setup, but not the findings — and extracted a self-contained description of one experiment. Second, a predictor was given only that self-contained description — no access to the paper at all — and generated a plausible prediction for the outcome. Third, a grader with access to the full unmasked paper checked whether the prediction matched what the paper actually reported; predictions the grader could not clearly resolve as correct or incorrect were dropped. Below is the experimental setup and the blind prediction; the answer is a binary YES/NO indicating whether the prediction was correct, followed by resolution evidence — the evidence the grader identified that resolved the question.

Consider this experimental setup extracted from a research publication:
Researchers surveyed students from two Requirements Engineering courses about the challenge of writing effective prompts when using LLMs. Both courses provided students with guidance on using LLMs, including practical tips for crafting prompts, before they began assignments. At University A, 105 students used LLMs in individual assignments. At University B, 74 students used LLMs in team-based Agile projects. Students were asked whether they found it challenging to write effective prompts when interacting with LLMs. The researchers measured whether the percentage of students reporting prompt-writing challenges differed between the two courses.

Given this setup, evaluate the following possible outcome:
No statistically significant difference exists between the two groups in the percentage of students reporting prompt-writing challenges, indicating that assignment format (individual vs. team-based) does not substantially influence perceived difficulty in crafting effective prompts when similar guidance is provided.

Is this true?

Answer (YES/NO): NO